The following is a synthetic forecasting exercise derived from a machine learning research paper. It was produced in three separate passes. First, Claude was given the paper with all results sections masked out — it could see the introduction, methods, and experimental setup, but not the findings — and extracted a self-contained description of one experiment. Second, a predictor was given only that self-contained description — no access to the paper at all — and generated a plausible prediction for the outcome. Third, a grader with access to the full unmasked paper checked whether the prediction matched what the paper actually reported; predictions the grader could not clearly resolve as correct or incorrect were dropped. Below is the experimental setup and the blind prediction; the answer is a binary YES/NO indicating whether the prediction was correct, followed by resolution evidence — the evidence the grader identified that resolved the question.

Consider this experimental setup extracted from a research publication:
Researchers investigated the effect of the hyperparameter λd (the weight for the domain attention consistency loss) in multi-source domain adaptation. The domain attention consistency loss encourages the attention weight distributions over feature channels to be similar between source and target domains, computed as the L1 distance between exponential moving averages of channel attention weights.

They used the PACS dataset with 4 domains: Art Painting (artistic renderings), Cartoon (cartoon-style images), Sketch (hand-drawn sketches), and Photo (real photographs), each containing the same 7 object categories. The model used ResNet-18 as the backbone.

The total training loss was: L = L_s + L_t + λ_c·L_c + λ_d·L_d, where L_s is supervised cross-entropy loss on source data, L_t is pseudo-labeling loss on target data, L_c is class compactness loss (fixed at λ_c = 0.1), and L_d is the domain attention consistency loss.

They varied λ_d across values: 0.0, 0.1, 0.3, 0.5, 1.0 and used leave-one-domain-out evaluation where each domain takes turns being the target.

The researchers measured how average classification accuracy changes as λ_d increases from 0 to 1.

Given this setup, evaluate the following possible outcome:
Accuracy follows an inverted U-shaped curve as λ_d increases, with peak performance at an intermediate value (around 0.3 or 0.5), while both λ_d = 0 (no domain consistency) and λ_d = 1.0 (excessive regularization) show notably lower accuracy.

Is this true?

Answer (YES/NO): NO